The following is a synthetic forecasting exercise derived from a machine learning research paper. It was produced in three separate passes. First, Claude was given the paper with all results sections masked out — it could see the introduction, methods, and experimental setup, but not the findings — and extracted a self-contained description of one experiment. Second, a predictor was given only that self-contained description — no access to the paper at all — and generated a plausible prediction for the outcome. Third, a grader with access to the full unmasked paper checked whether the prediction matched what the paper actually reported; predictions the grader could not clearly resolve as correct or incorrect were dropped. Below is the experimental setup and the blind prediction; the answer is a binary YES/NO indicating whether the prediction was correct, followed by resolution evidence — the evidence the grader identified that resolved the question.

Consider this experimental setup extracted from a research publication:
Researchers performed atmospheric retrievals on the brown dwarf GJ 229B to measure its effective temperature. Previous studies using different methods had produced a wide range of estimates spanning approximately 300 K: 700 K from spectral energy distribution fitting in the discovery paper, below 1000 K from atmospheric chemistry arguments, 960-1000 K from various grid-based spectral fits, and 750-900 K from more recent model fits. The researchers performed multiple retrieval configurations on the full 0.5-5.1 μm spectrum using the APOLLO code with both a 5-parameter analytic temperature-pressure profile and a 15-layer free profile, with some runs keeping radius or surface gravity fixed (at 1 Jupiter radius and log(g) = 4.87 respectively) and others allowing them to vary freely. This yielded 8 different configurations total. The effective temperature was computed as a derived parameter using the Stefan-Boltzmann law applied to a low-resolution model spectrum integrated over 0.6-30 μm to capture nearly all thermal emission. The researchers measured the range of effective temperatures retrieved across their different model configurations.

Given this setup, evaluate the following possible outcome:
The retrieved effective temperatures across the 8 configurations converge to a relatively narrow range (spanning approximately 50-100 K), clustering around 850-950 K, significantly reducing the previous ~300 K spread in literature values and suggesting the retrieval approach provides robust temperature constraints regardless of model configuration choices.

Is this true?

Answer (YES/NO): NO